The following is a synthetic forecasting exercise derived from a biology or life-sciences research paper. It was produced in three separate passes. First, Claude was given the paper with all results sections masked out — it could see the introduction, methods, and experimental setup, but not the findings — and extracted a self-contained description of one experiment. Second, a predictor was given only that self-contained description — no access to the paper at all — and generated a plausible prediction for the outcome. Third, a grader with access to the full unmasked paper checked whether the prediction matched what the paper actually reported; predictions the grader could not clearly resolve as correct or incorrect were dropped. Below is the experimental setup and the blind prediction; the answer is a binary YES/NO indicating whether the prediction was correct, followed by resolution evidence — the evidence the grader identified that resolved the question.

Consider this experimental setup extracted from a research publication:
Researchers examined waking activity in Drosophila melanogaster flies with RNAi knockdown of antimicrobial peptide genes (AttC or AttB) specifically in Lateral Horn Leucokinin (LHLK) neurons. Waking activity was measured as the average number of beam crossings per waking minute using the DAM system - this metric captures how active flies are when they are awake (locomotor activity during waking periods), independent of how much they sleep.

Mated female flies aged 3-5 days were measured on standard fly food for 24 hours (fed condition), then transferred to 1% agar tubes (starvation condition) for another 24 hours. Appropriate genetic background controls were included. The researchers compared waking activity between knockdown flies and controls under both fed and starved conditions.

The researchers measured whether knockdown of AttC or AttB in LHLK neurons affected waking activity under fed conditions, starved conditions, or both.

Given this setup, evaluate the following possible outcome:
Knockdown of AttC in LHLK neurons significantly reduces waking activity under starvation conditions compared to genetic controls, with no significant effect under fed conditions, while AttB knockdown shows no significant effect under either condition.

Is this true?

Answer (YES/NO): NO